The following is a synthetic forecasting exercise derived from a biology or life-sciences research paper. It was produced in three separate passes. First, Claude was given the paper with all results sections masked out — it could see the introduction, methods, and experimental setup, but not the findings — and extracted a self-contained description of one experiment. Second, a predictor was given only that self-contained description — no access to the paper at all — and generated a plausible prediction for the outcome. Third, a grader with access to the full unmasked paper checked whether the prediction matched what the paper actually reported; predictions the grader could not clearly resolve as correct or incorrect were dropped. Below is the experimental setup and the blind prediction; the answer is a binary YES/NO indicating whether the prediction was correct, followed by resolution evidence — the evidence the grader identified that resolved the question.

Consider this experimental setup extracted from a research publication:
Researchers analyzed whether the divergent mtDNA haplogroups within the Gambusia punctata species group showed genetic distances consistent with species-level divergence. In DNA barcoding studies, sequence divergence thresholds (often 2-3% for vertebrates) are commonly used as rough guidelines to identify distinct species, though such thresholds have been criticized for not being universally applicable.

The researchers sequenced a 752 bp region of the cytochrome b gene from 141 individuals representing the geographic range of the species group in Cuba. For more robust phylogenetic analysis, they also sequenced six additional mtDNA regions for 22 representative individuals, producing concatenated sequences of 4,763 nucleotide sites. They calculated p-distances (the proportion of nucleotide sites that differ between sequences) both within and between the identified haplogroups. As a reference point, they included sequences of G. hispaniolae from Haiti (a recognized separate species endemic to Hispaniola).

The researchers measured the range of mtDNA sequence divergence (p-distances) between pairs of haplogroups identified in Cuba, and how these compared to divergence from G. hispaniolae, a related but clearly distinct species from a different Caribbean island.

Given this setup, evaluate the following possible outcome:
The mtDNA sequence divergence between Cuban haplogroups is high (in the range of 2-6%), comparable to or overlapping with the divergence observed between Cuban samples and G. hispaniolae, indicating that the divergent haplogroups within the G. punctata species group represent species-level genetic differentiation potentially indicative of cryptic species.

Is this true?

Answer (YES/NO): YES